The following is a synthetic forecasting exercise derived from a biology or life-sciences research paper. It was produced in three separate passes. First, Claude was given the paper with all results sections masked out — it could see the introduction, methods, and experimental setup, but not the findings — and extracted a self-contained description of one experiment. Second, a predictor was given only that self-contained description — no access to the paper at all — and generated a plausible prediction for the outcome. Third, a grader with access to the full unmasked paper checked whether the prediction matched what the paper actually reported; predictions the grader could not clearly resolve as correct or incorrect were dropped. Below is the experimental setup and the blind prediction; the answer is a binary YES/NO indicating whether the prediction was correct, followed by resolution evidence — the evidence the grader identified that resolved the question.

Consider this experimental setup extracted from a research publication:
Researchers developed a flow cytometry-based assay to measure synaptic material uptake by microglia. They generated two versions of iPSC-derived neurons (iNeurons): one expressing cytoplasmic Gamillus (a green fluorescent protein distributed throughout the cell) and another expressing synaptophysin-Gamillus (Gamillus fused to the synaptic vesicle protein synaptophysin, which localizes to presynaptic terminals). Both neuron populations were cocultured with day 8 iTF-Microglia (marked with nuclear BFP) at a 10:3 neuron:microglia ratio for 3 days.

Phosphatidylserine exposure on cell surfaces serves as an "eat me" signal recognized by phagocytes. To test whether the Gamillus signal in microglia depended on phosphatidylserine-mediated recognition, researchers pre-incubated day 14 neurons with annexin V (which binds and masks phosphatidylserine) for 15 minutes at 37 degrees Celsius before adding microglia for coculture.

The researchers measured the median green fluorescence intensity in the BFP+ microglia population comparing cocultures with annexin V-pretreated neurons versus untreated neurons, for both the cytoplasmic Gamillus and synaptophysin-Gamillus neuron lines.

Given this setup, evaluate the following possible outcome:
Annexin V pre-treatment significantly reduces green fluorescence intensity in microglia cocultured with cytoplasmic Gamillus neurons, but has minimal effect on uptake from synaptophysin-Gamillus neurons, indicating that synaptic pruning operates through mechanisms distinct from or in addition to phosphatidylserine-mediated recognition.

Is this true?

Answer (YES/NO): NO